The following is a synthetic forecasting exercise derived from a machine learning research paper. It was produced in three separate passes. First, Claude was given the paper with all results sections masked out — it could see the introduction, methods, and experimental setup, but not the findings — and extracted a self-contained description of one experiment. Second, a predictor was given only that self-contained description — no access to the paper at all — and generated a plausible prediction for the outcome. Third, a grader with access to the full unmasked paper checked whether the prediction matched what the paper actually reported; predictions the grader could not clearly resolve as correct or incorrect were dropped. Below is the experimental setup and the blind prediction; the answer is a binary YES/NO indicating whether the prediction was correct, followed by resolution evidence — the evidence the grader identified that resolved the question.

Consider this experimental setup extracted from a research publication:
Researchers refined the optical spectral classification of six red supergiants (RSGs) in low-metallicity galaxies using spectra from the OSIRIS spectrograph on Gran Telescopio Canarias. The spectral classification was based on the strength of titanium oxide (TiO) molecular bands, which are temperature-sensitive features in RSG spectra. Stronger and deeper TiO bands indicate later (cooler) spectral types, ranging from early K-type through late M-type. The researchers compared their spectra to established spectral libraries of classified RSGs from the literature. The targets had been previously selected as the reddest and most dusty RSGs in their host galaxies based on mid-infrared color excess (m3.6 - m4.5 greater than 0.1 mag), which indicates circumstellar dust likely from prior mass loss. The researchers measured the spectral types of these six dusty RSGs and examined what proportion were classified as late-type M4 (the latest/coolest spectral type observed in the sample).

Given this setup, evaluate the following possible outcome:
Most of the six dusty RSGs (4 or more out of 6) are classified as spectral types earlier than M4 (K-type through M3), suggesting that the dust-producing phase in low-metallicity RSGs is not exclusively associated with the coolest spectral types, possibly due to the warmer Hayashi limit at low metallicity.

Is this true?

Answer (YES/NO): NO